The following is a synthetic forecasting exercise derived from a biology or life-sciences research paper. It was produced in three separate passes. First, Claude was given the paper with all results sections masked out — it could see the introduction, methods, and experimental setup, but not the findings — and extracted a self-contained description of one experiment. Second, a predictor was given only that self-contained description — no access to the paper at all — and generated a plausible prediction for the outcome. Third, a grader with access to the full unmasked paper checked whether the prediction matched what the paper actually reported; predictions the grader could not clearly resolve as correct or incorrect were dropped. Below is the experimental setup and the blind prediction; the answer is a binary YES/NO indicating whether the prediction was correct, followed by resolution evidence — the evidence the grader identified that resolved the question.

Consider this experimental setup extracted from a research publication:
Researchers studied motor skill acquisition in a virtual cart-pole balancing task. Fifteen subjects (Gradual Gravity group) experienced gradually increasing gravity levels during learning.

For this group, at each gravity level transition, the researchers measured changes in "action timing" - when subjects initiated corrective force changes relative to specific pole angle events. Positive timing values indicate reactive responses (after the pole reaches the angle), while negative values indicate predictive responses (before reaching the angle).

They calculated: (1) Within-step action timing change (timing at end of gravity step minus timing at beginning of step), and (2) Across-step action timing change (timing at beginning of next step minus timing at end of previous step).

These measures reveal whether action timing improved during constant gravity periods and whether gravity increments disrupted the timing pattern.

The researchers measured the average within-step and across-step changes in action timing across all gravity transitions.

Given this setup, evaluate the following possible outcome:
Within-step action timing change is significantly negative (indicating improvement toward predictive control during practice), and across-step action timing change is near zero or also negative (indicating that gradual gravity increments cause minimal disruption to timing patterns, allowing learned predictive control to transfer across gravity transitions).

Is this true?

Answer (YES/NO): NO